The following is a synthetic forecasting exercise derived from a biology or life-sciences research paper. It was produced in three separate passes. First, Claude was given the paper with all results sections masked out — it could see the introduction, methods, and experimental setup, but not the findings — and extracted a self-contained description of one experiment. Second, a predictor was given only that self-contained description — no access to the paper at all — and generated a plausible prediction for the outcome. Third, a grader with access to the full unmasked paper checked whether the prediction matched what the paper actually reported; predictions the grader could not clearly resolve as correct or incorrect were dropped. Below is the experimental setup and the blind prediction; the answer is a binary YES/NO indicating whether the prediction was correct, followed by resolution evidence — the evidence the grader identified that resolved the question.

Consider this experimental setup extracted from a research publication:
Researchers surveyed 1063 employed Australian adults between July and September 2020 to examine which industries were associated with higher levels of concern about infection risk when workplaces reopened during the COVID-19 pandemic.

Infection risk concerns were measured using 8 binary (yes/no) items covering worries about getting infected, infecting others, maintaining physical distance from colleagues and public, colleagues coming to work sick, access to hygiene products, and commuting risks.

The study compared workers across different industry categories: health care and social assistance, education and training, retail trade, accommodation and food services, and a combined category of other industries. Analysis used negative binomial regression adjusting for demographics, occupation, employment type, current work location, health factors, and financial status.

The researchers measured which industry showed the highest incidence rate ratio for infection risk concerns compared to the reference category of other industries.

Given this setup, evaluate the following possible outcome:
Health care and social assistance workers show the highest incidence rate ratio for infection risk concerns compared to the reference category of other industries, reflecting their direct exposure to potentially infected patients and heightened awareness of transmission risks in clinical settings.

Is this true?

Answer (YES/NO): NO